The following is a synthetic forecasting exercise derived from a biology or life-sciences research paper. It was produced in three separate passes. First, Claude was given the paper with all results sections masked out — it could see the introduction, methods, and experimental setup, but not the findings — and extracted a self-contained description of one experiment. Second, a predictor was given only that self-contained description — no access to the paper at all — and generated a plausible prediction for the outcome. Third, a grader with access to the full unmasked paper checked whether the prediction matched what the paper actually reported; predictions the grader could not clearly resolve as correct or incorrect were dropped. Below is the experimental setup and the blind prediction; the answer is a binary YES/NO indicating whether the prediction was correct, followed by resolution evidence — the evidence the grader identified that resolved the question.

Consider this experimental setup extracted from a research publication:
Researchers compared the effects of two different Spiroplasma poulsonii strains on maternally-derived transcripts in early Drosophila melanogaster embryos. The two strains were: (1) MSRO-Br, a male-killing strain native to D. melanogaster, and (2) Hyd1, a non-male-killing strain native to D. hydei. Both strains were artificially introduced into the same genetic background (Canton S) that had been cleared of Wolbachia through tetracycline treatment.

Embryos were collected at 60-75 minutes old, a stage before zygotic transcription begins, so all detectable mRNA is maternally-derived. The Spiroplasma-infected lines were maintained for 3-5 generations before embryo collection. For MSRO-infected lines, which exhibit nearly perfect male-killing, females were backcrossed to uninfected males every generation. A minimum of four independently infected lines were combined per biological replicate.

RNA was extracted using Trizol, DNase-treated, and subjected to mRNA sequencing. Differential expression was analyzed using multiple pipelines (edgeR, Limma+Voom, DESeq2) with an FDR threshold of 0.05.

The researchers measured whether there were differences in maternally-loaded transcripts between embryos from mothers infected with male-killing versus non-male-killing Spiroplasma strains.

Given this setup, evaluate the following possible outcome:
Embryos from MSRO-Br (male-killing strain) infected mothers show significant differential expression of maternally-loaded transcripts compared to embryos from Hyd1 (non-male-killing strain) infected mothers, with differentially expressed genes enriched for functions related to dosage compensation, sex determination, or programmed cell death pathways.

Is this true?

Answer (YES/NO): NO